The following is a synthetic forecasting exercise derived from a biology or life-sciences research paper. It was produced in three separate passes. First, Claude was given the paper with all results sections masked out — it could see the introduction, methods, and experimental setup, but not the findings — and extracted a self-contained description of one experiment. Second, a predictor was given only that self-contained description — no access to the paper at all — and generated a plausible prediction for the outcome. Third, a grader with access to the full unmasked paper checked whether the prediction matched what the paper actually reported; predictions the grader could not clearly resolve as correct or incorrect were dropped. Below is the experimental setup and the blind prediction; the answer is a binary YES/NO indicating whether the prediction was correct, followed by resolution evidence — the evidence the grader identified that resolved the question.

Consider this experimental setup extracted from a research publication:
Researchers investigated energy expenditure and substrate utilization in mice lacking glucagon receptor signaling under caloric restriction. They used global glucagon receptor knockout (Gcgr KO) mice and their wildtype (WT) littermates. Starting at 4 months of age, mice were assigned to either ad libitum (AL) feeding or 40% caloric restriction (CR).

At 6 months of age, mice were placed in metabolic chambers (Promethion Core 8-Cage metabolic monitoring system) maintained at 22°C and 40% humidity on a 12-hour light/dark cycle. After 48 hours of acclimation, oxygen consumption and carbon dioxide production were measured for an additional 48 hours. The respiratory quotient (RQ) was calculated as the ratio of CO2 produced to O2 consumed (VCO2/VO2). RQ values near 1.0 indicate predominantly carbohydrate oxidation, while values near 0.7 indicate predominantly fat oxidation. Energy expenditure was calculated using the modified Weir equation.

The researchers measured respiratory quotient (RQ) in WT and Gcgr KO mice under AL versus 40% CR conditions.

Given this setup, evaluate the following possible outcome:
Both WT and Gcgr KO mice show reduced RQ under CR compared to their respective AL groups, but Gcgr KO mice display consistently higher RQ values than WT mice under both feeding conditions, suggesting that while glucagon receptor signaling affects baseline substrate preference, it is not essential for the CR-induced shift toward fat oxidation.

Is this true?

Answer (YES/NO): NO